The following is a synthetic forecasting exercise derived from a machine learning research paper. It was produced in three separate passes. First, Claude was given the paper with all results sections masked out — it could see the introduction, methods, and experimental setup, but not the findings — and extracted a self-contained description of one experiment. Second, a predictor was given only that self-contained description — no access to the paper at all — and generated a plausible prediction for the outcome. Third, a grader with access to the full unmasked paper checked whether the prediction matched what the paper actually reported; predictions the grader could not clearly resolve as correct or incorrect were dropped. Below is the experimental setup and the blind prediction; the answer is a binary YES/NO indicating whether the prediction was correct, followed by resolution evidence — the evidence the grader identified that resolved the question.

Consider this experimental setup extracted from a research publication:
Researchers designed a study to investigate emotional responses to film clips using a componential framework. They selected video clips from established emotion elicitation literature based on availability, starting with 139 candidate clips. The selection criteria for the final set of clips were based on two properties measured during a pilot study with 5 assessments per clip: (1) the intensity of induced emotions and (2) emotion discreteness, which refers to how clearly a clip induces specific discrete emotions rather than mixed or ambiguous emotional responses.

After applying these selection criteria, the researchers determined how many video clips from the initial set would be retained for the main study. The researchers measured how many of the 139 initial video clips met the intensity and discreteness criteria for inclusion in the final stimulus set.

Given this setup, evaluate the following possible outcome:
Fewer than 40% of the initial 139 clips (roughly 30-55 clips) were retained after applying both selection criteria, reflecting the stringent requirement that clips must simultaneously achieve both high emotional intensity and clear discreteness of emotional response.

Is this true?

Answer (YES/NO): NO